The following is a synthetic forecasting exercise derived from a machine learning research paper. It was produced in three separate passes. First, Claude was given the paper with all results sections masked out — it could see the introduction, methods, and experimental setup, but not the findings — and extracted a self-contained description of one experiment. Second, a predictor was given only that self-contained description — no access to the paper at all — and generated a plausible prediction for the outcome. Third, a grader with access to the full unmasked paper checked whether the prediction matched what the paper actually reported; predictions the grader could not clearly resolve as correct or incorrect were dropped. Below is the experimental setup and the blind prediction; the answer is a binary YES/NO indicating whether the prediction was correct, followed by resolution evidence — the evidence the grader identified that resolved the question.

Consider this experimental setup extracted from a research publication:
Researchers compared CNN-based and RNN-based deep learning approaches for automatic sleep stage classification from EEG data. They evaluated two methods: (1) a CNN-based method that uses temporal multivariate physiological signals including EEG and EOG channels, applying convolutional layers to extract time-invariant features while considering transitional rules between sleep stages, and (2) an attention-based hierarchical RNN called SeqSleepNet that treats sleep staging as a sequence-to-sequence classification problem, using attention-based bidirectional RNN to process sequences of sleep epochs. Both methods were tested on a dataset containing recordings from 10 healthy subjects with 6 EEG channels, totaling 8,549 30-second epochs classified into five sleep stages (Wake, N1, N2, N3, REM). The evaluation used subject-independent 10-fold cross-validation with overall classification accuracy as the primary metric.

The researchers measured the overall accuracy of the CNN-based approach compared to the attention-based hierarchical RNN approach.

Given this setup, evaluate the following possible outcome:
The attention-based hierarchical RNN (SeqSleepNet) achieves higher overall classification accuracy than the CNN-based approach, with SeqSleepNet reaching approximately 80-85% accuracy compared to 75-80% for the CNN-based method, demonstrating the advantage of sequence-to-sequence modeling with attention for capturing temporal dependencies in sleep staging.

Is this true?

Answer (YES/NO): NO